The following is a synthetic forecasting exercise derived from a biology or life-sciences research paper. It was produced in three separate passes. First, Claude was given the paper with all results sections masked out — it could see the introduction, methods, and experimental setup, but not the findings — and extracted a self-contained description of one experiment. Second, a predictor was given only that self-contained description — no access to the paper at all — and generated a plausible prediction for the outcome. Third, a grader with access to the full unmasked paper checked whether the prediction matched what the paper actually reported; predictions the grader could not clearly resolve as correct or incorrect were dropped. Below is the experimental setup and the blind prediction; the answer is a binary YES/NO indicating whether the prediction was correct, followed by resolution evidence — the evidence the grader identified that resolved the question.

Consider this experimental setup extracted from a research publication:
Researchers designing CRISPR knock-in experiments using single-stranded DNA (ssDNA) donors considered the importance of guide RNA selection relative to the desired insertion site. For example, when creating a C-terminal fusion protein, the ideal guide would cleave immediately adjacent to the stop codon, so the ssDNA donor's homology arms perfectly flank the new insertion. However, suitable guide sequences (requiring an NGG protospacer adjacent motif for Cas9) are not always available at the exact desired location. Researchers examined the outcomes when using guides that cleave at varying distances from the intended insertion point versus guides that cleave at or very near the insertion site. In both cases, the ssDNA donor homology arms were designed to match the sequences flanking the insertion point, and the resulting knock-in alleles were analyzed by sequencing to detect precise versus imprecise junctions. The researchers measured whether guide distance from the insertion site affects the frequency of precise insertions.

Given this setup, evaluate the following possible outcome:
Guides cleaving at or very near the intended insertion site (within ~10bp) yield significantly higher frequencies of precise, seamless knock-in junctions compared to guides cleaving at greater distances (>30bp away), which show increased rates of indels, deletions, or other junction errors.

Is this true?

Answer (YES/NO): YES